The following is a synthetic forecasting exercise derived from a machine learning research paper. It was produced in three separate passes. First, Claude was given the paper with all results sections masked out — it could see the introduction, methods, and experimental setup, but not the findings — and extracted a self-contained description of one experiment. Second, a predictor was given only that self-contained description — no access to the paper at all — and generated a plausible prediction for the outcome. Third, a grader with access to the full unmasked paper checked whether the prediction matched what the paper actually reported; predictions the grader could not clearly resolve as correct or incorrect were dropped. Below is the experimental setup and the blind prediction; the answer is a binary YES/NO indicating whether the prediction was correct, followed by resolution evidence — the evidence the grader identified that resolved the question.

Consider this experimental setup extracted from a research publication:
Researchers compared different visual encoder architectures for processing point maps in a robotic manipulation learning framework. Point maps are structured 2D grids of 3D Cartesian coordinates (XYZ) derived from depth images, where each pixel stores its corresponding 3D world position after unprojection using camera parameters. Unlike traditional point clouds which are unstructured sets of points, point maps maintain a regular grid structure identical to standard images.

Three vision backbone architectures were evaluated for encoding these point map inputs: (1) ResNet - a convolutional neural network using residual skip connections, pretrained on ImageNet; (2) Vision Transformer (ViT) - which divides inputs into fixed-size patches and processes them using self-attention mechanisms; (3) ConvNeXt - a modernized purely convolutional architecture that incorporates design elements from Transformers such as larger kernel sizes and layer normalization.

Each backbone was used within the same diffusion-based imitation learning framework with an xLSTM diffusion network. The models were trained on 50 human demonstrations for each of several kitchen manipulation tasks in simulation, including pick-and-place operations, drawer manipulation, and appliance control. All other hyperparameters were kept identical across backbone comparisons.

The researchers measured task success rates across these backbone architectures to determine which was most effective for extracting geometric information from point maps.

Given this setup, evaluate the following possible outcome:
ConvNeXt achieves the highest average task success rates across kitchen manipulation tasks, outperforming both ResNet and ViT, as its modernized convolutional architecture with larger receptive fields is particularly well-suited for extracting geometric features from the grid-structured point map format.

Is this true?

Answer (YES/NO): YES